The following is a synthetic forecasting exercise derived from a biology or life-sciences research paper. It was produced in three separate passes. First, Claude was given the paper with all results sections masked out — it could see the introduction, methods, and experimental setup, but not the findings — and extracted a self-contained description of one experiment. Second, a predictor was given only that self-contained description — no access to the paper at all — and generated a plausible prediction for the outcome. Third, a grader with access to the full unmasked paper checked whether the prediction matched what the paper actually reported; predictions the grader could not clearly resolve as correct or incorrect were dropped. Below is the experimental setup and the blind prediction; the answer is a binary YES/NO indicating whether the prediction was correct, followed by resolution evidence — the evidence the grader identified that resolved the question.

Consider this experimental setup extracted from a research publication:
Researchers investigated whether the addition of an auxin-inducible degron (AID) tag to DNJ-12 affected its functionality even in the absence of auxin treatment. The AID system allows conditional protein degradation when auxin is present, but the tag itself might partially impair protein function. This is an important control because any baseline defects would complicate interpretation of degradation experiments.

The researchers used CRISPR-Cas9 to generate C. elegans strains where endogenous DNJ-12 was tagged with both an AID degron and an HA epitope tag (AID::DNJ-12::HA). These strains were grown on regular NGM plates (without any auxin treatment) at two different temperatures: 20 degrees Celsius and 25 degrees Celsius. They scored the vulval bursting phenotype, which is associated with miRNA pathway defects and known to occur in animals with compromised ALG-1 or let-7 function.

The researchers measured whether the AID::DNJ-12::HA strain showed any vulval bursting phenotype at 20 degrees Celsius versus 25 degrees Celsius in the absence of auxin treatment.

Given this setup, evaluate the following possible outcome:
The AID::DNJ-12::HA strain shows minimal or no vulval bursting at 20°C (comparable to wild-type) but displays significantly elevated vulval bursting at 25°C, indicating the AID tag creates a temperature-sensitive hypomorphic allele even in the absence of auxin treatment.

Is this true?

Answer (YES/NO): NO